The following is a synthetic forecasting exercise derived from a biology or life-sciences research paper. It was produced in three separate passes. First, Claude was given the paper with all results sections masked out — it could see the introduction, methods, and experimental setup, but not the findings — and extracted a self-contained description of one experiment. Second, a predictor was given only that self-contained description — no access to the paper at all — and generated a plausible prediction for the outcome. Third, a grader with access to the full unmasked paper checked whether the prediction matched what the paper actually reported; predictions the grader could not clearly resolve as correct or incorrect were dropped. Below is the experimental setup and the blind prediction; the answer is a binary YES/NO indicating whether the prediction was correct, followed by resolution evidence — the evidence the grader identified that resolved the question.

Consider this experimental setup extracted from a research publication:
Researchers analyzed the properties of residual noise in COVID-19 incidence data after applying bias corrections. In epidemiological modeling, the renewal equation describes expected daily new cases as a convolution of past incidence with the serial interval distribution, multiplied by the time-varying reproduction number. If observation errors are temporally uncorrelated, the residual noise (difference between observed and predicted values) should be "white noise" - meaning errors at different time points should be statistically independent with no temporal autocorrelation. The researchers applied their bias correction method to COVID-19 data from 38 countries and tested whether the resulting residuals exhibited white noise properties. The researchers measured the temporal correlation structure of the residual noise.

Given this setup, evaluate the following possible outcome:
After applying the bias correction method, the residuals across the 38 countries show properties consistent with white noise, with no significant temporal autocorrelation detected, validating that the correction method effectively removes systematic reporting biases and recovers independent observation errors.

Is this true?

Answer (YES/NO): YES